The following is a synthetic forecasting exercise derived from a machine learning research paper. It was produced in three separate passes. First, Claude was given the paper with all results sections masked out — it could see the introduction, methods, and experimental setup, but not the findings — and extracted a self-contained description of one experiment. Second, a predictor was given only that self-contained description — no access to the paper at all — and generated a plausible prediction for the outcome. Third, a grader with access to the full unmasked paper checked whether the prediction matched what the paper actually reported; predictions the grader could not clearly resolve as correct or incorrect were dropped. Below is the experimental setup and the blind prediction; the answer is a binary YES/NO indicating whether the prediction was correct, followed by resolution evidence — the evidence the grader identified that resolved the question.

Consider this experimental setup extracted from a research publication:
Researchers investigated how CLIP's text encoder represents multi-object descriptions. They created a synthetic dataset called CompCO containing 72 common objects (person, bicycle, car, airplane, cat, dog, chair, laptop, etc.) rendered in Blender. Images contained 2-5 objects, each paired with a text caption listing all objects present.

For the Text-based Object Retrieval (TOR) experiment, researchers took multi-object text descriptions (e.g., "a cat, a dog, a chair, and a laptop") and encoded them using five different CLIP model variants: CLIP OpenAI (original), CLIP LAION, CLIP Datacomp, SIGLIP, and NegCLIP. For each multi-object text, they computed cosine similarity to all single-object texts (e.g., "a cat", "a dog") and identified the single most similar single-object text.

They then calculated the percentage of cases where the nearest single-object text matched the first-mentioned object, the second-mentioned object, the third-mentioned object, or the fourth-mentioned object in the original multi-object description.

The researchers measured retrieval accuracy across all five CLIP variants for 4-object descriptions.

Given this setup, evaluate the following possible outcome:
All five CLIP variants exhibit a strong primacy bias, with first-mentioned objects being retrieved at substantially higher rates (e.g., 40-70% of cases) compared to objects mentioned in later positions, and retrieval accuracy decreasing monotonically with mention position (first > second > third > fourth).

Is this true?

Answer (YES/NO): YES